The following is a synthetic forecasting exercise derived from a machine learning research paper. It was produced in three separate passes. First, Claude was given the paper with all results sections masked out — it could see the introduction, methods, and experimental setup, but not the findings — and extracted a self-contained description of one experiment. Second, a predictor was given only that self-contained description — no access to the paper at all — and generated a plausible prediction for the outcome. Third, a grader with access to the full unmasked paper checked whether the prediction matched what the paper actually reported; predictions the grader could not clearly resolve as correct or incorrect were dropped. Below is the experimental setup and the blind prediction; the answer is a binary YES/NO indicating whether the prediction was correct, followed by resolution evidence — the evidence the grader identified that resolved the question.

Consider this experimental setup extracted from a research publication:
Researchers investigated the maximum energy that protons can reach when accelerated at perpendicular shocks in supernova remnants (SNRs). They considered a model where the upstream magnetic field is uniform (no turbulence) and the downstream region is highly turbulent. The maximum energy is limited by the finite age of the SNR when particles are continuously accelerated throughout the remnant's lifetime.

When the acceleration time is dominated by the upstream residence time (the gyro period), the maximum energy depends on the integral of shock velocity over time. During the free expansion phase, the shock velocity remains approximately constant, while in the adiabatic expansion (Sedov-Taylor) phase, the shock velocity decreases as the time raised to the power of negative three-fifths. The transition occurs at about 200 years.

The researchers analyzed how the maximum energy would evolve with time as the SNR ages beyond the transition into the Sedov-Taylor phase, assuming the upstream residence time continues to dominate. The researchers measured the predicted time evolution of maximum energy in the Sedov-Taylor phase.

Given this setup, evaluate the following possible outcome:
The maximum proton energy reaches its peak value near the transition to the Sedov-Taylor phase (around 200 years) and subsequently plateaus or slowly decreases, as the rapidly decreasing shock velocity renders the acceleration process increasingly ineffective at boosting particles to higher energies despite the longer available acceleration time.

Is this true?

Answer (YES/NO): NO